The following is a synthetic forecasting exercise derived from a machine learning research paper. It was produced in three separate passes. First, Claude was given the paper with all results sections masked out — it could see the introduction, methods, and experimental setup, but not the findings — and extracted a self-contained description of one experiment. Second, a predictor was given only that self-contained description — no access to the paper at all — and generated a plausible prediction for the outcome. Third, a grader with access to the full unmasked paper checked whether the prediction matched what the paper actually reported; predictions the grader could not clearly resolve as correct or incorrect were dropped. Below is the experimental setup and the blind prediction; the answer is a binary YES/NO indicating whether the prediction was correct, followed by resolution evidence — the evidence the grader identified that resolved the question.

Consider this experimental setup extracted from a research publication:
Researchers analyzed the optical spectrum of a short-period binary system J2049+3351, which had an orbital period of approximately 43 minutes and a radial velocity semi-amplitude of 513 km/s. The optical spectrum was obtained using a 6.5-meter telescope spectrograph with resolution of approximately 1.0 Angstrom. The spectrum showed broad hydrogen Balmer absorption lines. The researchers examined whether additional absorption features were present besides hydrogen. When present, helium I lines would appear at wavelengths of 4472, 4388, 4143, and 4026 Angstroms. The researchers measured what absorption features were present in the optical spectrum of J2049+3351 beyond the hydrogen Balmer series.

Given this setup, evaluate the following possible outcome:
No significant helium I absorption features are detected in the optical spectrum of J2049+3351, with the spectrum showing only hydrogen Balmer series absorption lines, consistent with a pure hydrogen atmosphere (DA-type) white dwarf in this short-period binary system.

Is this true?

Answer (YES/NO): NO